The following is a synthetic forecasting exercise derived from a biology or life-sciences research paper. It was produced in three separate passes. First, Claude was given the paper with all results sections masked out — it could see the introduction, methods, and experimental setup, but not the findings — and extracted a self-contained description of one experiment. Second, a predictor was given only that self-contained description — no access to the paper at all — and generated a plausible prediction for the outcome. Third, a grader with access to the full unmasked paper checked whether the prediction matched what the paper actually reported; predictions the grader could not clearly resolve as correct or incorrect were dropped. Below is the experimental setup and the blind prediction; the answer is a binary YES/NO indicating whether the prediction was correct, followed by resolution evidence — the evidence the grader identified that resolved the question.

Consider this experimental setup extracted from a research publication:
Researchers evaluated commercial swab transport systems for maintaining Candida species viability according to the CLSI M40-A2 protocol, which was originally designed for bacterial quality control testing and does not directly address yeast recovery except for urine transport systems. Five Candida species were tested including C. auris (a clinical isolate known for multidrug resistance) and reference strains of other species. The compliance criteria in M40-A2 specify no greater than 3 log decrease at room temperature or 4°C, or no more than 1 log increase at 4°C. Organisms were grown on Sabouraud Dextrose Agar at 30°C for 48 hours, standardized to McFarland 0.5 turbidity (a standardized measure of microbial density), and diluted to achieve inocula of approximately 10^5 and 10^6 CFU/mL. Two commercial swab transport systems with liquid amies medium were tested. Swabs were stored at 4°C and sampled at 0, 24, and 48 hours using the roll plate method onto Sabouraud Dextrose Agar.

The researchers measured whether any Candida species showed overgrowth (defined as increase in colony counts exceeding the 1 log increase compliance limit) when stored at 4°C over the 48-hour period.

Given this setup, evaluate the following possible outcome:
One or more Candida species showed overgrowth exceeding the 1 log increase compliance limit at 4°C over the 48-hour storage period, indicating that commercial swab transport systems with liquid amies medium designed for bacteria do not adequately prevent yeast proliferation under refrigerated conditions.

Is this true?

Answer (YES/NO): NO